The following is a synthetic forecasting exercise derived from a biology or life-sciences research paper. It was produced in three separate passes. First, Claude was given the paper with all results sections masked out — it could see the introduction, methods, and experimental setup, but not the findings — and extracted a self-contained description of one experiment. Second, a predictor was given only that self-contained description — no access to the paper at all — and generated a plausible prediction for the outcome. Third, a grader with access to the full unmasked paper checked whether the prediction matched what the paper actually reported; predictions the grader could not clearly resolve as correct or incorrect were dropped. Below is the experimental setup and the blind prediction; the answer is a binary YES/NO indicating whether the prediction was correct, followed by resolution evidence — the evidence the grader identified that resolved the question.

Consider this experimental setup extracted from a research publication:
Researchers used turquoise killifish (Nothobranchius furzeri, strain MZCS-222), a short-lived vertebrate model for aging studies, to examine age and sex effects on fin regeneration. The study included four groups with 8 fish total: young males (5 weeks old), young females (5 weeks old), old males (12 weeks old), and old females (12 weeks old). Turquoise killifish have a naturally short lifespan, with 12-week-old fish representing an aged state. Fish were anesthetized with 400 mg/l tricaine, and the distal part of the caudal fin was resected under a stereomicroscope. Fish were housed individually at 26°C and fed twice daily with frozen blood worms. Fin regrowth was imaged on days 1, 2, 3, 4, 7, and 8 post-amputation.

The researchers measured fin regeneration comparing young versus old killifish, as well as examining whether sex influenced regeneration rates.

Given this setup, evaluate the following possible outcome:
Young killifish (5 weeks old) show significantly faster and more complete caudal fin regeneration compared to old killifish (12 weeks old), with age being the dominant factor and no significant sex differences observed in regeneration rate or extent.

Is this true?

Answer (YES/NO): YES